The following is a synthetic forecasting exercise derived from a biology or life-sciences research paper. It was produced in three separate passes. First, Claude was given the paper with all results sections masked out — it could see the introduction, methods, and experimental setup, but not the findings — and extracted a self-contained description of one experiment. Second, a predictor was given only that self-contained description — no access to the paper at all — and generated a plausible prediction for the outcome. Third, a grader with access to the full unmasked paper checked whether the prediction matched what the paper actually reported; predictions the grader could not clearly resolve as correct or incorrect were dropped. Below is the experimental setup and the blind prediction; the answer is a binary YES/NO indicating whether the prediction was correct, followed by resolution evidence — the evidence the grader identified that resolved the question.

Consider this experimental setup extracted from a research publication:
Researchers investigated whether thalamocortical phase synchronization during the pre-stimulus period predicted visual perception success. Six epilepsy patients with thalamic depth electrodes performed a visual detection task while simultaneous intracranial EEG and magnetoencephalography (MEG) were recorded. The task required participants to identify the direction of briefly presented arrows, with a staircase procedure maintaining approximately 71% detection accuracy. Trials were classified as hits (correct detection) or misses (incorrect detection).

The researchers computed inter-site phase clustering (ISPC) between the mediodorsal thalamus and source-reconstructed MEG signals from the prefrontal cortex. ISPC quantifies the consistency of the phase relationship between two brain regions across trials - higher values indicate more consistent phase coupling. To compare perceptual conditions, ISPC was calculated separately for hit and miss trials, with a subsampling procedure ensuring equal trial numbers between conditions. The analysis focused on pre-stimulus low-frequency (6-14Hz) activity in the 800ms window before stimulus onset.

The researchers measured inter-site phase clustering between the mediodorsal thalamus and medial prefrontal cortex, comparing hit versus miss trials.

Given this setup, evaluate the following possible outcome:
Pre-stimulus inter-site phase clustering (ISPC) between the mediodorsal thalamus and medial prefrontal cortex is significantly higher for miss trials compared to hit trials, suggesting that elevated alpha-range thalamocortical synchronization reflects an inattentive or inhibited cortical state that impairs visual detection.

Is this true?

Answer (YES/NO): NO